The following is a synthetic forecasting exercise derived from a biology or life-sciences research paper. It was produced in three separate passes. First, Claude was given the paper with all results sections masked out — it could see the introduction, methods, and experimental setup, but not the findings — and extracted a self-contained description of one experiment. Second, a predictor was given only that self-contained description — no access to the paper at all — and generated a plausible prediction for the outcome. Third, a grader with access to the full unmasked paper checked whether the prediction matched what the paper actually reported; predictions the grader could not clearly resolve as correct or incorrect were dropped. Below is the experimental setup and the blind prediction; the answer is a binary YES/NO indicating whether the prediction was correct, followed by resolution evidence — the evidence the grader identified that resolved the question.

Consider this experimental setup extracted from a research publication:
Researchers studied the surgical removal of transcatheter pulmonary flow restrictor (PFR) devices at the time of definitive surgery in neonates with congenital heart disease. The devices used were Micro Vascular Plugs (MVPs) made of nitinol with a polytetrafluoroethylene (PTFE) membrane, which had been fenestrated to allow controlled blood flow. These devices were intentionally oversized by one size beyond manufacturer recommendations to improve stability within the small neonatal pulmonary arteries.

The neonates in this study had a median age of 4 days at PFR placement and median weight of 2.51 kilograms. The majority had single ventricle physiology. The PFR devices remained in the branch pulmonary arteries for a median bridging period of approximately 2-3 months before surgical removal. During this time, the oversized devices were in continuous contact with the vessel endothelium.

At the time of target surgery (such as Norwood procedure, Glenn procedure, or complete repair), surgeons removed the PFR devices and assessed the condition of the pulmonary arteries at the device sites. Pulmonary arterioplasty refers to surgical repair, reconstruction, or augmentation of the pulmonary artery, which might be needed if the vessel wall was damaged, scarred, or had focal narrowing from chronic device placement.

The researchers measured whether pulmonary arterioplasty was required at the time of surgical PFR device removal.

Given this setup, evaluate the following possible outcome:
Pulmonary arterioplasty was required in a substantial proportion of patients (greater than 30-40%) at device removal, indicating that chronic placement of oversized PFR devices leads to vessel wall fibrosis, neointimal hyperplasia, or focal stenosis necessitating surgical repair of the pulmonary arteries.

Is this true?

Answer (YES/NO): NO